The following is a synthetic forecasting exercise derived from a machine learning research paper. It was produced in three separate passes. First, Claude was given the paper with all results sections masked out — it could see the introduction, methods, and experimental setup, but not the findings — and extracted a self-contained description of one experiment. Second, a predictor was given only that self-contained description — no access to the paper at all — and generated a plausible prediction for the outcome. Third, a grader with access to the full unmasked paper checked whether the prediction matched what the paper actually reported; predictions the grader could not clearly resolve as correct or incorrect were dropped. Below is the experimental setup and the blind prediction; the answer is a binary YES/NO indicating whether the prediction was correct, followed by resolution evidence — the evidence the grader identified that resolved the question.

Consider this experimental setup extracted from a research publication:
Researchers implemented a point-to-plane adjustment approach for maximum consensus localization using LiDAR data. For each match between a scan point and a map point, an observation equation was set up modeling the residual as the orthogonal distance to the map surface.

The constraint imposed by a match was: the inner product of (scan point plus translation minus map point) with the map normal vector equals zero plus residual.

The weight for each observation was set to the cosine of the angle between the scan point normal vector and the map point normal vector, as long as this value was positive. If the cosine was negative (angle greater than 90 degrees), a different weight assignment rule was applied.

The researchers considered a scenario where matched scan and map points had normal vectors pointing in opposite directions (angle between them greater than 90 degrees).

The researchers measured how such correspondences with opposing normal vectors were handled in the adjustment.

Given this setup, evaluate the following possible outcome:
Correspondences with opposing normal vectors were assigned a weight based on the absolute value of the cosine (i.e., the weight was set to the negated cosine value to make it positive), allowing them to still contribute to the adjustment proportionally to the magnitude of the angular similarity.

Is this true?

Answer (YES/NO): NO